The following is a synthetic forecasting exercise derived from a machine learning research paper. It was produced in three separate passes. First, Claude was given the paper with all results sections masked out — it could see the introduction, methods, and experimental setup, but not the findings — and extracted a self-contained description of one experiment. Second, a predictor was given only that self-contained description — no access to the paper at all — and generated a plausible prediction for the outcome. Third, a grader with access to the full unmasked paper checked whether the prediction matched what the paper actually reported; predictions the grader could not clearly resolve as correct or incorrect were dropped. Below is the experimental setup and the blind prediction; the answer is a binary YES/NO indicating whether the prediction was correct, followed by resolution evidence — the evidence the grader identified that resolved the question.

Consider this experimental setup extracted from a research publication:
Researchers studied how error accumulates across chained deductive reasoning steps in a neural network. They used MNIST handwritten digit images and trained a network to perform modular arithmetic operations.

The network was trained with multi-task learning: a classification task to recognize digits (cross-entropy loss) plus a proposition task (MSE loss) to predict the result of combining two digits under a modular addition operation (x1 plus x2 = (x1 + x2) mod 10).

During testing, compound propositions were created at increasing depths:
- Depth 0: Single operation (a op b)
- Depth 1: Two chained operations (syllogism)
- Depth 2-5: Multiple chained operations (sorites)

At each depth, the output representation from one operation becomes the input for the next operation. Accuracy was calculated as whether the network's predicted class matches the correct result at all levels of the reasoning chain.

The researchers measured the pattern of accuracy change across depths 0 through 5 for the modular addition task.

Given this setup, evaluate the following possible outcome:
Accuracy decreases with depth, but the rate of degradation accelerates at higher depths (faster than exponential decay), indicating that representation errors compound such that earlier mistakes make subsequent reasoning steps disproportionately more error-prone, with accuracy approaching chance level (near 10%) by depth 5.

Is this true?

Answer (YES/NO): NO